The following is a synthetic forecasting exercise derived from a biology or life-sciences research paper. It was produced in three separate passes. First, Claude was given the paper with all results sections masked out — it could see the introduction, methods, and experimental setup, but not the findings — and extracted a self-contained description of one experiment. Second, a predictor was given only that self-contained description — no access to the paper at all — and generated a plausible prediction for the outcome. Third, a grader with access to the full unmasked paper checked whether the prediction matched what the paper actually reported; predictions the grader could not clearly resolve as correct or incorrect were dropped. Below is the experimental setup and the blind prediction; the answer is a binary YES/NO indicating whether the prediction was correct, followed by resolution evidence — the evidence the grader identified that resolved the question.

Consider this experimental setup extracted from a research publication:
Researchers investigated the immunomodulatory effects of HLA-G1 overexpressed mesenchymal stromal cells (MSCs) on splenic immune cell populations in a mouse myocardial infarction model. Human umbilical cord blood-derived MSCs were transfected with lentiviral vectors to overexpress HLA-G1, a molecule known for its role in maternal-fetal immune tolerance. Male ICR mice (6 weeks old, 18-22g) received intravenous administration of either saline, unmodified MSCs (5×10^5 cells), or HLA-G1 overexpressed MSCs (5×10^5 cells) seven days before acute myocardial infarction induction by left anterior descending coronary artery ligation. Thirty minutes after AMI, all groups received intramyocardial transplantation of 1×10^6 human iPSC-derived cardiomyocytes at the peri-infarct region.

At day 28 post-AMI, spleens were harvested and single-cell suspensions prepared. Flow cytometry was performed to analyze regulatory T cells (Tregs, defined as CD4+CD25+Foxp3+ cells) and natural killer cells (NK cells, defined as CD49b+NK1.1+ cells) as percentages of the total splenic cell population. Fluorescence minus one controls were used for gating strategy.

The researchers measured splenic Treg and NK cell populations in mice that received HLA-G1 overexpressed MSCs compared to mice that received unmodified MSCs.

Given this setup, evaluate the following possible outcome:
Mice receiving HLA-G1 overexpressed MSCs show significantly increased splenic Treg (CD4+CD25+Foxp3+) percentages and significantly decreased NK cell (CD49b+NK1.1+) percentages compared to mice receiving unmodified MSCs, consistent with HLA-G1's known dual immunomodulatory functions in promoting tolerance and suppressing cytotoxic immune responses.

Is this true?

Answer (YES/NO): YES